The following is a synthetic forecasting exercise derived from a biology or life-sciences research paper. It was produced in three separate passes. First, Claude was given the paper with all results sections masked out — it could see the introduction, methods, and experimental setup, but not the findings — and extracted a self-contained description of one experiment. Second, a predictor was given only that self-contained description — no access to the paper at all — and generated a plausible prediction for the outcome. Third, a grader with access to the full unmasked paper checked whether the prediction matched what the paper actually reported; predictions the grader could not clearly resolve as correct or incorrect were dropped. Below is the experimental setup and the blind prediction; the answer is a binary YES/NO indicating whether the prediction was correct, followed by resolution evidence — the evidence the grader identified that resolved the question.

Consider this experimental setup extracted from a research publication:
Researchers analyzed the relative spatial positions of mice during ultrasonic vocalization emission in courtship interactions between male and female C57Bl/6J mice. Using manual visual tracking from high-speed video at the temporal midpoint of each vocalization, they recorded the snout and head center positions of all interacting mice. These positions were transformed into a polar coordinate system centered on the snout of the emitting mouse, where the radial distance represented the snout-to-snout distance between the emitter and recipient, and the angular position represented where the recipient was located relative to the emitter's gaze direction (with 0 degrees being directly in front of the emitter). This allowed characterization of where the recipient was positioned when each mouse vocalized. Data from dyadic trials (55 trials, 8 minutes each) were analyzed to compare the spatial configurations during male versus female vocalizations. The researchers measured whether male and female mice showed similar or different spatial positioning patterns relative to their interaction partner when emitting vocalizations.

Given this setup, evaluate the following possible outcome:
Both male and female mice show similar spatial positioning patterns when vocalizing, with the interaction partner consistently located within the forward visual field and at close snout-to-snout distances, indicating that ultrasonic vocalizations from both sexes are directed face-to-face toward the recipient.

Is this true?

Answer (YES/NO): NO